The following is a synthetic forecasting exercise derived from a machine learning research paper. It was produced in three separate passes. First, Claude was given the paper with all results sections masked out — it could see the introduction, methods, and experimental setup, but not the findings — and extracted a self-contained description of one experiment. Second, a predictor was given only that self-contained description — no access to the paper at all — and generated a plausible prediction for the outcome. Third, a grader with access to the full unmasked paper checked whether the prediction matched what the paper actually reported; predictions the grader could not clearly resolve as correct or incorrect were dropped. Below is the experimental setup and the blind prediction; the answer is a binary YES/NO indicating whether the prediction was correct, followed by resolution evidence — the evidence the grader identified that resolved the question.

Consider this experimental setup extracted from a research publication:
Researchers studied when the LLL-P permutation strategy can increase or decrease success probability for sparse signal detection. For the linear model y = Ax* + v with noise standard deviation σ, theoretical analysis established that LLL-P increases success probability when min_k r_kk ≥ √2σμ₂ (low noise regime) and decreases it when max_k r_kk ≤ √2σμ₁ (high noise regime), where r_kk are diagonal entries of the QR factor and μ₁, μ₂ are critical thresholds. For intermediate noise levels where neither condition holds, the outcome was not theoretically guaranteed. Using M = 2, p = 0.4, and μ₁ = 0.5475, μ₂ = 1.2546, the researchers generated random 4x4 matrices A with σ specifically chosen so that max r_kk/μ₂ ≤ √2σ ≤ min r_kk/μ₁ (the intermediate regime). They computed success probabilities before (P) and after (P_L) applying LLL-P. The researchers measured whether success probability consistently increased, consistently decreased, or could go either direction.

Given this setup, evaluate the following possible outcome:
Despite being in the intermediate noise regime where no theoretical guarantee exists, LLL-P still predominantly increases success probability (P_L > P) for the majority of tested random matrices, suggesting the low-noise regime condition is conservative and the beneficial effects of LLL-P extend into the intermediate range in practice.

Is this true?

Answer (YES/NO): NO